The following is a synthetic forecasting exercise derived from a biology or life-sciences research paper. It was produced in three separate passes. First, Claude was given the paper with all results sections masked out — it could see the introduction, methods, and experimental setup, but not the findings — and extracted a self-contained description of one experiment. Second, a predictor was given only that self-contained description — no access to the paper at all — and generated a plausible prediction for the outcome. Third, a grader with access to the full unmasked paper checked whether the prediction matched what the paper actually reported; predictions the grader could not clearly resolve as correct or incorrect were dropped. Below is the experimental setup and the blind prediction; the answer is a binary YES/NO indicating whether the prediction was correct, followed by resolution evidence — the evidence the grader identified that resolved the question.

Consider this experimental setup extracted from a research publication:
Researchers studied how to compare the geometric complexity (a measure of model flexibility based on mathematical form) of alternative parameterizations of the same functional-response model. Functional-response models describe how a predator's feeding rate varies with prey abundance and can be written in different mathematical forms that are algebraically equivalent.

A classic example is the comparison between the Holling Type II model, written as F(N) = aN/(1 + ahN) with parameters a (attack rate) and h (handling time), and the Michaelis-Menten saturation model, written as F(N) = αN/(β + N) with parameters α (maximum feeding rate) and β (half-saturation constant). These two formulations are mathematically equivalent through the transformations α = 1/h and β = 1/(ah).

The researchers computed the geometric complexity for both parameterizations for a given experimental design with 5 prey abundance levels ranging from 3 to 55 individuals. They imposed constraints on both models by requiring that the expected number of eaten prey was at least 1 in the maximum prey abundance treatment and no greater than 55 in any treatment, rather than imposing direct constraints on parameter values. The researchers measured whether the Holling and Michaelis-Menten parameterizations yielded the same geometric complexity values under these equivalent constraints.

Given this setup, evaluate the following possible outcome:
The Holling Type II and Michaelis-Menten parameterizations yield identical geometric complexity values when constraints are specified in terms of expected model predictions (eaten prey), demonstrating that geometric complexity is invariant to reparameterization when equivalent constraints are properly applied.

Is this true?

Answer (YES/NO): YES